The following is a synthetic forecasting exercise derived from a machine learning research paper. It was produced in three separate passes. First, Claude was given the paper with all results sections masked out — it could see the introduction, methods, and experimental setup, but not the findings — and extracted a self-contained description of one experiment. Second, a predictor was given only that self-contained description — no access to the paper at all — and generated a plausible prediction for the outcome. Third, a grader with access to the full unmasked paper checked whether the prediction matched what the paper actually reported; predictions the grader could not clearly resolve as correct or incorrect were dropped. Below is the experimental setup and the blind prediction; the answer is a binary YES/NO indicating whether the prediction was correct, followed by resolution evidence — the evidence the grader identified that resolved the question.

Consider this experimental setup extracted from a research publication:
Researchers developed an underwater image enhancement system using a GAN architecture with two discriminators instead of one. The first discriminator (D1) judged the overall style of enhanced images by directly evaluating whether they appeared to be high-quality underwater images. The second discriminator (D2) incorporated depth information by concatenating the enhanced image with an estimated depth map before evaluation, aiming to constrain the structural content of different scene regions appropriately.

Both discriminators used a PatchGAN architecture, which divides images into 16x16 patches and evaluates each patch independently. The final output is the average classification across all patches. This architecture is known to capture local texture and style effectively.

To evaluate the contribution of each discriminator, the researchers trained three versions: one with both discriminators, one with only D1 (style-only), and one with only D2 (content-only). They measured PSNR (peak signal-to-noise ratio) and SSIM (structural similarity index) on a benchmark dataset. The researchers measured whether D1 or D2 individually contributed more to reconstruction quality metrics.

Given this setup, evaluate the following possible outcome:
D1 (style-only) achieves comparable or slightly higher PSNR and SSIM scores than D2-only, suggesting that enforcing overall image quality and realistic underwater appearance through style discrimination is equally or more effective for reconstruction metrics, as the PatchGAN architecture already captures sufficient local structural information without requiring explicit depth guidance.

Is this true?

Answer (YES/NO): NO